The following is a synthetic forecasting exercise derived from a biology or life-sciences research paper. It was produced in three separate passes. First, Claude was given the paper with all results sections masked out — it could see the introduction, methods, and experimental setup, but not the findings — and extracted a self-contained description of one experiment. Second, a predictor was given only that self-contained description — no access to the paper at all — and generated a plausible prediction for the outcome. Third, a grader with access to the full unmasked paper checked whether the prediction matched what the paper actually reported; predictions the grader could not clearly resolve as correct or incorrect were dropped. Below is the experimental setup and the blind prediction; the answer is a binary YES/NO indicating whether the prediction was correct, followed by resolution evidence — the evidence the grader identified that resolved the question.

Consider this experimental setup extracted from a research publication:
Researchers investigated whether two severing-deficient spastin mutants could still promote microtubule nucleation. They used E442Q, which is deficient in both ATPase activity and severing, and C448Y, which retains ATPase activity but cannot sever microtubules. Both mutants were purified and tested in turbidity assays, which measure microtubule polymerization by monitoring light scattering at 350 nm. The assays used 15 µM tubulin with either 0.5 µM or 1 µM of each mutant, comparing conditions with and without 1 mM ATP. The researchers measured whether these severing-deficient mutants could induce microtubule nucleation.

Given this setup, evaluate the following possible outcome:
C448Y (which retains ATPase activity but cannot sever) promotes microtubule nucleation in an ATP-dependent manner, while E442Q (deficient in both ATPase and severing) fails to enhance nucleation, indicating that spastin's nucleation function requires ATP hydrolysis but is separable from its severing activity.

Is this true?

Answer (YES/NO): NO